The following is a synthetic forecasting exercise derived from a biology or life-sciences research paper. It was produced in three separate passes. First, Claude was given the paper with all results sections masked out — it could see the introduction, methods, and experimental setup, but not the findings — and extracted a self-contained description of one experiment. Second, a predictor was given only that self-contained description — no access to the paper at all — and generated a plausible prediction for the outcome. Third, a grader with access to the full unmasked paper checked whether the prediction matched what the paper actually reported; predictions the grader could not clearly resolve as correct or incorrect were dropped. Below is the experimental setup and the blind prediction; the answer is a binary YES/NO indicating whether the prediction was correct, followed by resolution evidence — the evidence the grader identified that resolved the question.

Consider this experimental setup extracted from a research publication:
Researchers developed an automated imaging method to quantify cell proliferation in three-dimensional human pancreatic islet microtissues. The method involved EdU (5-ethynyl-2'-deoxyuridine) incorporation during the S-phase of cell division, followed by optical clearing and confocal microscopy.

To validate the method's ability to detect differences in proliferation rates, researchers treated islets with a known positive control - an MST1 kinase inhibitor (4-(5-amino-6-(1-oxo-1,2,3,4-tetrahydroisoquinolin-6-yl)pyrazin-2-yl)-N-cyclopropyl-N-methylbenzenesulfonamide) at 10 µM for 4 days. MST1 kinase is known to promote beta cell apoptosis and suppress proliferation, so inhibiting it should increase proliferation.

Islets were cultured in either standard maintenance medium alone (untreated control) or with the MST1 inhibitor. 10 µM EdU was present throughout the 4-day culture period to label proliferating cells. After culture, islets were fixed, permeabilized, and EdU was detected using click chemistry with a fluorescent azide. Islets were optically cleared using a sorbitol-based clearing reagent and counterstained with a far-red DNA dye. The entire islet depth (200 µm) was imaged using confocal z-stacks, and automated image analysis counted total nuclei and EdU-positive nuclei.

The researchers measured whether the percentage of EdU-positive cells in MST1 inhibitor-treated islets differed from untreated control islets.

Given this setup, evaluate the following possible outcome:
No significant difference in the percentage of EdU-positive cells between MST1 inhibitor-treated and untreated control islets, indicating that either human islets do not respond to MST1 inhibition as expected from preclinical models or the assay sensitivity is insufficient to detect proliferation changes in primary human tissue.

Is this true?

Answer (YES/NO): NO